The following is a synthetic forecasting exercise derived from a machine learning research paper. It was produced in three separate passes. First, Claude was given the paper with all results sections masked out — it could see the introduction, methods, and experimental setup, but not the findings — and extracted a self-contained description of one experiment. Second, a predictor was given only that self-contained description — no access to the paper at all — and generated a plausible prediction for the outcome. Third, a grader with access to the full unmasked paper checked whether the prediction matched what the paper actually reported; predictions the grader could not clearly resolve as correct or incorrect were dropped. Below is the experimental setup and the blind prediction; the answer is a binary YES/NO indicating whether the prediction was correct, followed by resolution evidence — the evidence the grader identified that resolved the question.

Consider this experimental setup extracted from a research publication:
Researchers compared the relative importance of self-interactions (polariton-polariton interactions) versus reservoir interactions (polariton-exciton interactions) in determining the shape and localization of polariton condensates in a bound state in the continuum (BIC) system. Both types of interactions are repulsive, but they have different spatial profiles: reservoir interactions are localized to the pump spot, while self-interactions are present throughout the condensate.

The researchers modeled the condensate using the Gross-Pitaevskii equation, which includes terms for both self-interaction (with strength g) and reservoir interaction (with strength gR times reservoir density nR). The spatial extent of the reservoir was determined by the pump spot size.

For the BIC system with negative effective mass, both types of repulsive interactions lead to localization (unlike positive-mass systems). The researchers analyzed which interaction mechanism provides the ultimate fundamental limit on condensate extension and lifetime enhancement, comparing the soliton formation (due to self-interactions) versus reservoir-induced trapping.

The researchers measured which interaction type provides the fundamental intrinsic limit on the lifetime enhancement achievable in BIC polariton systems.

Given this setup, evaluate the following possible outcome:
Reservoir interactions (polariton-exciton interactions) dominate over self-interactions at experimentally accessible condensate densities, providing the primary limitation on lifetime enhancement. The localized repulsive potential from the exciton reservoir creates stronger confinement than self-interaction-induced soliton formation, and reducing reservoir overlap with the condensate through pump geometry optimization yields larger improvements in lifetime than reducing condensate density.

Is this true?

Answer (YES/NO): NO